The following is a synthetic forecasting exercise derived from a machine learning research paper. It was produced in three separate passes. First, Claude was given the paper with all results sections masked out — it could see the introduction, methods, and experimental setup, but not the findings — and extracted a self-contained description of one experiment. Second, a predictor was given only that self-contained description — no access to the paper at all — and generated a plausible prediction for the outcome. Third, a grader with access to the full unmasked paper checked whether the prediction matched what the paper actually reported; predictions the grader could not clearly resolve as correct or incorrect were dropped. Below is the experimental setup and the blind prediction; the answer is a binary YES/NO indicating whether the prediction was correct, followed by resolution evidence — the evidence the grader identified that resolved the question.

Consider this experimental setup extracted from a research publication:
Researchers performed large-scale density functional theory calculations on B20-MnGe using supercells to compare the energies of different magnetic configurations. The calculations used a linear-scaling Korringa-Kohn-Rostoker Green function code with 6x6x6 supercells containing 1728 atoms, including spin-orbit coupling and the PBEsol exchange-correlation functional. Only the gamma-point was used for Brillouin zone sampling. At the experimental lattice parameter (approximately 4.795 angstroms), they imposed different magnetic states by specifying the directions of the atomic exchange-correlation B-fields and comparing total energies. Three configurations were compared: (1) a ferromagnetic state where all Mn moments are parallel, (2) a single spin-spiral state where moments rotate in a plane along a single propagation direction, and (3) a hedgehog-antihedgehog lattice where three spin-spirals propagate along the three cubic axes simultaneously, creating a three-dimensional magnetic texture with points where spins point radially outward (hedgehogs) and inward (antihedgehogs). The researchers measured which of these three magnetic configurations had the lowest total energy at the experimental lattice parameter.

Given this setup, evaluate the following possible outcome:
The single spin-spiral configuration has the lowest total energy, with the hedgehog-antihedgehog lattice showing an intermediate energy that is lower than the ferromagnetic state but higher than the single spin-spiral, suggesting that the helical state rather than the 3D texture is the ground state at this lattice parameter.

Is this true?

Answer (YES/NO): NO